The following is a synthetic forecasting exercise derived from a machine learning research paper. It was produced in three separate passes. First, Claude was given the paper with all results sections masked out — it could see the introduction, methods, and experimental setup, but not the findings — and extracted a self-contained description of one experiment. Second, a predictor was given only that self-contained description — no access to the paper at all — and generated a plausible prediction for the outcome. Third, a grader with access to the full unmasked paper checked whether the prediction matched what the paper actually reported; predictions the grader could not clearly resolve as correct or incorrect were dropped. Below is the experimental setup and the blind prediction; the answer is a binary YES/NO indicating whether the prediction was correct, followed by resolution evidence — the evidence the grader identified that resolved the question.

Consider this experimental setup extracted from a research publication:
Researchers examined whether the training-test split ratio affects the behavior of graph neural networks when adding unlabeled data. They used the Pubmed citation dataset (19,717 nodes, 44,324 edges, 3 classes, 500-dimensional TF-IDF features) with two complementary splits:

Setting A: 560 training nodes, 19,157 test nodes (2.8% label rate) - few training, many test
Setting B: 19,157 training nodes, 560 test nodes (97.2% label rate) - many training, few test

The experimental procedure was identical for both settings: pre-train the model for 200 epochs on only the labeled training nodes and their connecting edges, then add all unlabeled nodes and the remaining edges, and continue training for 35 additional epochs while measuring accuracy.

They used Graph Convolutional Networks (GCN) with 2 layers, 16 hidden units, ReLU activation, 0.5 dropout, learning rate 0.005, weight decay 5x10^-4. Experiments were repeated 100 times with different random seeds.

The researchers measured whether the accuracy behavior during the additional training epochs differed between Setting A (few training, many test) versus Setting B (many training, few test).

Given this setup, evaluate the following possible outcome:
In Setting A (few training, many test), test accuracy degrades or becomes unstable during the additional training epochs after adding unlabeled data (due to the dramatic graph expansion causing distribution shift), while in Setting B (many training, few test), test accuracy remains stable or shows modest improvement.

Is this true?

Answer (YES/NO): NO